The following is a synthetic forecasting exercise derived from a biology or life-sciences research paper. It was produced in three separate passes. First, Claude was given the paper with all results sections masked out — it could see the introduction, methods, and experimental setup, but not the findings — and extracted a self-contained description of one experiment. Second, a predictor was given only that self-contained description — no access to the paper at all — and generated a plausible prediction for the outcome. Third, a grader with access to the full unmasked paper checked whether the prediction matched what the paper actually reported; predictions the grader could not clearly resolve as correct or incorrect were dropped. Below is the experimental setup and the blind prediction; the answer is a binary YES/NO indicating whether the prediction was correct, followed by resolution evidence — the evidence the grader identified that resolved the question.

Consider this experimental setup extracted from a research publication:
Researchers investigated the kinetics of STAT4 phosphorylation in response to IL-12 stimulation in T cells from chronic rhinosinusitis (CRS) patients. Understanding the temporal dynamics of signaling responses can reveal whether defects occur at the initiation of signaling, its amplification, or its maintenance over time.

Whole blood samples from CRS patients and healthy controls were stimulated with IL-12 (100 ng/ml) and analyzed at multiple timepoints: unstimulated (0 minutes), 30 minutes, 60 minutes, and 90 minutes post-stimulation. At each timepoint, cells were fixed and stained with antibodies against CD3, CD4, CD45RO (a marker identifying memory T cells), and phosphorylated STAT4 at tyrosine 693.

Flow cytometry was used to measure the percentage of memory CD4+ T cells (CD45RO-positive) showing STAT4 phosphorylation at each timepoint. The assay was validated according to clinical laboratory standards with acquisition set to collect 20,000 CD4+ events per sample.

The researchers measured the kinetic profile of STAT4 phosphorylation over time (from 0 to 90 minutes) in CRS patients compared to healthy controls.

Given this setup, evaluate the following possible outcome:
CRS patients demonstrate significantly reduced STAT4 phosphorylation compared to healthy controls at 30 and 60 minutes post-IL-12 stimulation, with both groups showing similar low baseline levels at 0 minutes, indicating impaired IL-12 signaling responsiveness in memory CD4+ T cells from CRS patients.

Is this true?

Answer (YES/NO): YES